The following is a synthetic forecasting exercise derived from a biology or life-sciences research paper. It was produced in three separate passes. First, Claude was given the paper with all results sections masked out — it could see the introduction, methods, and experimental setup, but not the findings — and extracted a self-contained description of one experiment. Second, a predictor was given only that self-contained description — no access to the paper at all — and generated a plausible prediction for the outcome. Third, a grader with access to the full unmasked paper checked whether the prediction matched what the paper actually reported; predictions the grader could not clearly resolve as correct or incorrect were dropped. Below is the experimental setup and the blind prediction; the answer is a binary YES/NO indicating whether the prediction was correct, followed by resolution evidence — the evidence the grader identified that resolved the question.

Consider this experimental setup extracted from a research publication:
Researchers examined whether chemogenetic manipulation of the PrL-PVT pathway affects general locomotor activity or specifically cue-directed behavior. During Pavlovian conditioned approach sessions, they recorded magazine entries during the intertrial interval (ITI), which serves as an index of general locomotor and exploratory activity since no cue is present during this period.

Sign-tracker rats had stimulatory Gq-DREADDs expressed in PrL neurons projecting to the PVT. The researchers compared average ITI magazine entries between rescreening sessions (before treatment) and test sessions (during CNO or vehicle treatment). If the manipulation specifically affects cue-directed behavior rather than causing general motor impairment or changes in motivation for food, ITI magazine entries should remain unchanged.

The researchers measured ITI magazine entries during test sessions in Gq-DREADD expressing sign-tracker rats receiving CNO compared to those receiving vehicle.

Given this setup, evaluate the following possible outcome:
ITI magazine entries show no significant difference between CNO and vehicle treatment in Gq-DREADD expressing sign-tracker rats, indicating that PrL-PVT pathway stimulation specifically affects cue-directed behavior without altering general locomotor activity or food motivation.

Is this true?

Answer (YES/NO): YES